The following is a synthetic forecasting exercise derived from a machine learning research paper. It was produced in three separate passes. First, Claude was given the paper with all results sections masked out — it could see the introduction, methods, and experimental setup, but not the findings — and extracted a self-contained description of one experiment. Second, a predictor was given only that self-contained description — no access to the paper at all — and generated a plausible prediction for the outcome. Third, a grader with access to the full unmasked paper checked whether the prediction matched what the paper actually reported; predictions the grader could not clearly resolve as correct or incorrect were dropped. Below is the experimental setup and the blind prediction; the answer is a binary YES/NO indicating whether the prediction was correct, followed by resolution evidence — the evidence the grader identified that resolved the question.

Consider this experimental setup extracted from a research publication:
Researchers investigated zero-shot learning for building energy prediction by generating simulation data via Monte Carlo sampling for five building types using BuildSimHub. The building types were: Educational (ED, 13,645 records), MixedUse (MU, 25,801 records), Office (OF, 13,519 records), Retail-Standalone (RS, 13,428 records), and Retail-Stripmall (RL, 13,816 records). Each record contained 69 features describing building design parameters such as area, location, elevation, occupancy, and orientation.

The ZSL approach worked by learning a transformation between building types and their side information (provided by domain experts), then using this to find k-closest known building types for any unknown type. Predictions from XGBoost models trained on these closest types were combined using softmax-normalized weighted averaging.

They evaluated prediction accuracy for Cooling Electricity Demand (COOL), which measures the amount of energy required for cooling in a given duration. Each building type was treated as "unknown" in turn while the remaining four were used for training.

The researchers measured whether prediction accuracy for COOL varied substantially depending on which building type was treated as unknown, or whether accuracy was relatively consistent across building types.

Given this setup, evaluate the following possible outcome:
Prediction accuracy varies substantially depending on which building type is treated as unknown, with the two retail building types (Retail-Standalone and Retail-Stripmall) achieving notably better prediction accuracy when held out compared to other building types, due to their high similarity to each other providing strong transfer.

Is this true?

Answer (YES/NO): NO